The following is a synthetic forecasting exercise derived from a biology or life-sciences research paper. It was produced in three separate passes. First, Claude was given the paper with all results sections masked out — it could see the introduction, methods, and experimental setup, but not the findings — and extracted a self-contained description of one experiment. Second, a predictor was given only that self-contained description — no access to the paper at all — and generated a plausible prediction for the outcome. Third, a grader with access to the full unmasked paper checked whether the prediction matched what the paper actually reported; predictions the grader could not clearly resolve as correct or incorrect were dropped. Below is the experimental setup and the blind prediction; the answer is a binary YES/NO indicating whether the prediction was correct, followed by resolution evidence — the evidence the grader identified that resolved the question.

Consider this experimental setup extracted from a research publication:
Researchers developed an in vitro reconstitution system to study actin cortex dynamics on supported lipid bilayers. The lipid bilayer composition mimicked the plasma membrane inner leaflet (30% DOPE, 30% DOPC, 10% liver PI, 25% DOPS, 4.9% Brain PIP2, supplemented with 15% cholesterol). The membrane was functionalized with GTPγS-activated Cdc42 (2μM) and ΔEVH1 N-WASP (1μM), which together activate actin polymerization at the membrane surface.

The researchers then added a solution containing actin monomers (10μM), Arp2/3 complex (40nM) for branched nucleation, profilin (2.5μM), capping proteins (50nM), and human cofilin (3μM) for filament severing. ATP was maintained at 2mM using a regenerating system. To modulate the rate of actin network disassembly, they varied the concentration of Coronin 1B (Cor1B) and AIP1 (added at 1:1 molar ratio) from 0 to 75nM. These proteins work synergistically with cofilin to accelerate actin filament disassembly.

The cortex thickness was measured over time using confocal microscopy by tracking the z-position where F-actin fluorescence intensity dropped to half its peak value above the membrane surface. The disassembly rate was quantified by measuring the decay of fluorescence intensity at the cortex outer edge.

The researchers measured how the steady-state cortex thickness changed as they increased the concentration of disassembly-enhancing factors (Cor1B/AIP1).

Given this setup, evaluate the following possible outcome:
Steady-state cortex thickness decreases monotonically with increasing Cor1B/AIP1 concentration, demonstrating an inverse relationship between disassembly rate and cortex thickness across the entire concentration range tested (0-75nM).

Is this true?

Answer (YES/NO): NO